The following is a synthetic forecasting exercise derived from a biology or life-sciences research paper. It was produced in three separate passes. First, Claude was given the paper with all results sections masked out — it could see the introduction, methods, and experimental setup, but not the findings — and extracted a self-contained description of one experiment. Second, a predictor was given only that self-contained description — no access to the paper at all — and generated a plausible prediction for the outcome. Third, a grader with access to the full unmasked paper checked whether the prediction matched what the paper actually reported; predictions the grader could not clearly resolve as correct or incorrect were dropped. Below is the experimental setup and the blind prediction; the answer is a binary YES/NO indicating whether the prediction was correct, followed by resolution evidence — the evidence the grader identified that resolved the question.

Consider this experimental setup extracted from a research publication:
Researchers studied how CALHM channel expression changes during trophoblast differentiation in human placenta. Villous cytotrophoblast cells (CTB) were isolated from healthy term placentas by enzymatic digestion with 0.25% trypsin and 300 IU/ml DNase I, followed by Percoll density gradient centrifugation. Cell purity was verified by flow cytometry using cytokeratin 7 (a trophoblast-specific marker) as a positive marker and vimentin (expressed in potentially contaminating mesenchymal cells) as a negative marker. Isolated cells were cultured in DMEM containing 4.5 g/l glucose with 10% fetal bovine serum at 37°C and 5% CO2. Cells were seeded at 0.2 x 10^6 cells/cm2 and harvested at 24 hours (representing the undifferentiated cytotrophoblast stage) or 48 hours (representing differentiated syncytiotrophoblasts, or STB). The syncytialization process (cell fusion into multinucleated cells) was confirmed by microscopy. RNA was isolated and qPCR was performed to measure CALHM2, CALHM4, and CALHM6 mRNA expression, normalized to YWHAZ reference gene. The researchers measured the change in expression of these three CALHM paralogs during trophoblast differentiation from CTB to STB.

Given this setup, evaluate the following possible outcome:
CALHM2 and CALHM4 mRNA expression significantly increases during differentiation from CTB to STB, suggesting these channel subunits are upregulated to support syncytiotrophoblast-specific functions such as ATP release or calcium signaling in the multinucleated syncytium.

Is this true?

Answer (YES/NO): NO